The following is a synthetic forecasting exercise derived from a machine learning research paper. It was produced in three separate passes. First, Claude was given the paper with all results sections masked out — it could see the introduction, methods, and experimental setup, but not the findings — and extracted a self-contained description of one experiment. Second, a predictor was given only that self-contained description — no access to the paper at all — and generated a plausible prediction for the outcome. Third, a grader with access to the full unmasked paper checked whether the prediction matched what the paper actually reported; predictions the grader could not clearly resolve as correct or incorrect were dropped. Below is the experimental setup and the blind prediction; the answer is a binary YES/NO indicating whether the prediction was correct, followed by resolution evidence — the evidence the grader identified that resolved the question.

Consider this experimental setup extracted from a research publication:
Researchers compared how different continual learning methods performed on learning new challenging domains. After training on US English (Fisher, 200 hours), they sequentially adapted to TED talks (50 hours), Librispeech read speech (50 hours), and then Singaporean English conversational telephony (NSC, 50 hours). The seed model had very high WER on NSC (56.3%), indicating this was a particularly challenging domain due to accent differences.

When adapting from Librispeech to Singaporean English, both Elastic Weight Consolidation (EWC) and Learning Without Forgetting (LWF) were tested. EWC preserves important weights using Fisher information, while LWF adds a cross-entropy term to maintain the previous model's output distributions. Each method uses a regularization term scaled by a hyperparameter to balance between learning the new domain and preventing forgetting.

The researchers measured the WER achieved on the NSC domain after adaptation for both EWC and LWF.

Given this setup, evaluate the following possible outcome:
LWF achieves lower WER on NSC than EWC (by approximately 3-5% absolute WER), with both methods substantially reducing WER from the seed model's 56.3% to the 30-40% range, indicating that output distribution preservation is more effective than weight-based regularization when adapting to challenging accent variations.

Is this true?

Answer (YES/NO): YES